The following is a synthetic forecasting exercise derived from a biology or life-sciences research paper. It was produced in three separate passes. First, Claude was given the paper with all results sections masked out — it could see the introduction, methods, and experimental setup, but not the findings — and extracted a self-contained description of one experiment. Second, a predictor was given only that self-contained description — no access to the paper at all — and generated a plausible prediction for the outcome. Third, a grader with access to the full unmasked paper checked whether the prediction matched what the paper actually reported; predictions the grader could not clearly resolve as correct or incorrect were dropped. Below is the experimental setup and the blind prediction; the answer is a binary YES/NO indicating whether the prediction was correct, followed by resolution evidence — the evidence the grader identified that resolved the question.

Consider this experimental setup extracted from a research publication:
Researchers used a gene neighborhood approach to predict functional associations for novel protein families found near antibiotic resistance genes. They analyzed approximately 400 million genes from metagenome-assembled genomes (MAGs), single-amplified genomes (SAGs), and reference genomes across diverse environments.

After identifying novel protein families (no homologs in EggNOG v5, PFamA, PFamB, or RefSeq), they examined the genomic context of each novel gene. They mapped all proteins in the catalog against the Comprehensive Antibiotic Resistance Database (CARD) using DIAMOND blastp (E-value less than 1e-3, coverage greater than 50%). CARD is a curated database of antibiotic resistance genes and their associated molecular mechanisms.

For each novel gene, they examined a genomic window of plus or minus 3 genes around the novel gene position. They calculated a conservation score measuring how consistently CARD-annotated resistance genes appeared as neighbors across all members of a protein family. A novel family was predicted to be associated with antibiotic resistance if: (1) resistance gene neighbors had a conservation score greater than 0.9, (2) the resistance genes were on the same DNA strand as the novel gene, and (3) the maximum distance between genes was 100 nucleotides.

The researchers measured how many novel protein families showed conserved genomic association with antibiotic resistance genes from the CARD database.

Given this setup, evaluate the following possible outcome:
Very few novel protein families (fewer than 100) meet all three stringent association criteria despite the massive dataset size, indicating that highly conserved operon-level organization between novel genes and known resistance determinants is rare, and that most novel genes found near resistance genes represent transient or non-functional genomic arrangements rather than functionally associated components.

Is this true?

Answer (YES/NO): NO